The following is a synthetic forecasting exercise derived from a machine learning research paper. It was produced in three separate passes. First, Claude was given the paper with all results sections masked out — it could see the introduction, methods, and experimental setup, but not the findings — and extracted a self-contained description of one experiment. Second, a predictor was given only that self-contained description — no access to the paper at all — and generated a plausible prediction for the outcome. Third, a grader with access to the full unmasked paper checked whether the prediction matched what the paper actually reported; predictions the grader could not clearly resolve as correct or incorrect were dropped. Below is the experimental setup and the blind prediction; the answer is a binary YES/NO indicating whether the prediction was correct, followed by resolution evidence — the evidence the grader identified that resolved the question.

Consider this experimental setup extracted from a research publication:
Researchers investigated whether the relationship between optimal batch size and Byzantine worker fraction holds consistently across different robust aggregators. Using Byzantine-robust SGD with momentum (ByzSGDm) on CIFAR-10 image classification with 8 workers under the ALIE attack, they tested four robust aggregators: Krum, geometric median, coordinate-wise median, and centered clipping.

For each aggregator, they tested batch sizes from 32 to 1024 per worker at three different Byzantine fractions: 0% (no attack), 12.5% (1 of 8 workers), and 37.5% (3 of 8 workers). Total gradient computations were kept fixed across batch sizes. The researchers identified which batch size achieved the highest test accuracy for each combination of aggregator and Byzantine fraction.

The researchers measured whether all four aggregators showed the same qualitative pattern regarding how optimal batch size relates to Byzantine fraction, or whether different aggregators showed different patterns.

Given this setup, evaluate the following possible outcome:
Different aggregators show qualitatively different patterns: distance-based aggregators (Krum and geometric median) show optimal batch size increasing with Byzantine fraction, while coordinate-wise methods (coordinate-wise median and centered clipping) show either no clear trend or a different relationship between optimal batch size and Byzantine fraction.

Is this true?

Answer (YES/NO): NO